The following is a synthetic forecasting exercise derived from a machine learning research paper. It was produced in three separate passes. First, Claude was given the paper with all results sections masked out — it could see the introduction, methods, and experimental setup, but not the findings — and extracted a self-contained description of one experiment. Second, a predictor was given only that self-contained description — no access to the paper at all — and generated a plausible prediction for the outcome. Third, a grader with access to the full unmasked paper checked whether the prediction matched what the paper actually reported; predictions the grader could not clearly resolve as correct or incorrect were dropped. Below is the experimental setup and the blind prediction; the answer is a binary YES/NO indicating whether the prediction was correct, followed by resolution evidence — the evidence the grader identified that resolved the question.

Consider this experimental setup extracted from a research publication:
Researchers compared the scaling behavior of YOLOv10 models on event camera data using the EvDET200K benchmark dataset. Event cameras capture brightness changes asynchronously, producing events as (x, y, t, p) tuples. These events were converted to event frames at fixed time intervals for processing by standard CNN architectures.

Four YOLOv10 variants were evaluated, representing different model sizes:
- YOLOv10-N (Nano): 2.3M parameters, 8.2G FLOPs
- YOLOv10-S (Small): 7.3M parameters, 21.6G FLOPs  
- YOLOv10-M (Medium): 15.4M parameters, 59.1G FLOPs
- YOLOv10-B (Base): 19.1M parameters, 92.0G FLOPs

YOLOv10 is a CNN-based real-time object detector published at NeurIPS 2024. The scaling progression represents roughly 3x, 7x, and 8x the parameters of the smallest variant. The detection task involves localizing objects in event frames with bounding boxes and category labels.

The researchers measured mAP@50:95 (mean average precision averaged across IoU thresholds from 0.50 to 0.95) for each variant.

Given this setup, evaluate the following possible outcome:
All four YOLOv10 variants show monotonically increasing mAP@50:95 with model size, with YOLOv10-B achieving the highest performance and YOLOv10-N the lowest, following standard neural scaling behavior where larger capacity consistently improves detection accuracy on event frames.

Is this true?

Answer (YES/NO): YES